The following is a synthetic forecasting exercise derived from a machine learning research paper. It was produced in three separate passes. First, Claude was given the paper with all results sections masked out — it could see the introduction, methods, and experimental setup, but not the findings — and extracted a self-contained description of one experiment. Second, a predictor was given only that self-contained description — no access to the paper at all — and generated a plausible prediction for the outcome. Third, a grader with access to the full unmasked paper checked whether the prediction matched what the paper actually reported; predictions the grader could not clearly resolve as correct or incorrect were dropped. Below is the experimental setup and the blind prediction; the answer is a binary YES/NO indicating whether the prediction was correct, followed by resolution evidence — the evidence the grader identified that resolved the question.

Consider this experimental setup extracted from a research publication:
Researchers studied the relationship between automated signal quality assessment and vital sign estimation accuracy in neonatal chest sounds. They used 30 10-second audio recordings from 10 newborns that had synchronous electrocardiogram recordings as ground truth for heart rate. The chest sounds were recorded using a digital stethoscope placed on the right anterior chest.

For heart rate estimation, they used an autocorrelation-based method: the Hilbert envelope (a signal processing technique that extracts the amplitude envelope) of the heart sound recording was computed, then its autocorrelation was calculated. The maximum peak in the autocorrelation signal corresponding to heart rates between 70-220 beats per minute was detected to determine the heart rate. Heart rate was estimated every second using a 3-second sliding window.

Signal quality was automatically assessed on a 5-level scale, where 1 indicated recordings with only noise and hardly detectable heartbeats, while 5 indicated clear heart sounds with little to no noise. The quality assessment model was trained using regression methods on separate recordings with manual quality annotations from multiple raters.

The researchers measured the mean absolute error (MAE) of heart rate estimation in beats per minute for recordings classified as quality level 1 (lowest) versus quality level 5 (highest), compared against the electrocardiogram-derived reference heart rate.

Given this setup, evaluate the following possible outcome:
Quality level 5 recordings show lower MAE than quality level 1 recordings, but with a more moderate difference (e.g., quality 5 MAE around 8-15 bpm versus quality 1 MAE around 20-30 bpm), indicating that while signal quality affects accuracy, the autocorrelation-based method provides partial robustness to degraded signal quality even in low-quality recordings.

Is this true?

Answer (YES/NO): NO